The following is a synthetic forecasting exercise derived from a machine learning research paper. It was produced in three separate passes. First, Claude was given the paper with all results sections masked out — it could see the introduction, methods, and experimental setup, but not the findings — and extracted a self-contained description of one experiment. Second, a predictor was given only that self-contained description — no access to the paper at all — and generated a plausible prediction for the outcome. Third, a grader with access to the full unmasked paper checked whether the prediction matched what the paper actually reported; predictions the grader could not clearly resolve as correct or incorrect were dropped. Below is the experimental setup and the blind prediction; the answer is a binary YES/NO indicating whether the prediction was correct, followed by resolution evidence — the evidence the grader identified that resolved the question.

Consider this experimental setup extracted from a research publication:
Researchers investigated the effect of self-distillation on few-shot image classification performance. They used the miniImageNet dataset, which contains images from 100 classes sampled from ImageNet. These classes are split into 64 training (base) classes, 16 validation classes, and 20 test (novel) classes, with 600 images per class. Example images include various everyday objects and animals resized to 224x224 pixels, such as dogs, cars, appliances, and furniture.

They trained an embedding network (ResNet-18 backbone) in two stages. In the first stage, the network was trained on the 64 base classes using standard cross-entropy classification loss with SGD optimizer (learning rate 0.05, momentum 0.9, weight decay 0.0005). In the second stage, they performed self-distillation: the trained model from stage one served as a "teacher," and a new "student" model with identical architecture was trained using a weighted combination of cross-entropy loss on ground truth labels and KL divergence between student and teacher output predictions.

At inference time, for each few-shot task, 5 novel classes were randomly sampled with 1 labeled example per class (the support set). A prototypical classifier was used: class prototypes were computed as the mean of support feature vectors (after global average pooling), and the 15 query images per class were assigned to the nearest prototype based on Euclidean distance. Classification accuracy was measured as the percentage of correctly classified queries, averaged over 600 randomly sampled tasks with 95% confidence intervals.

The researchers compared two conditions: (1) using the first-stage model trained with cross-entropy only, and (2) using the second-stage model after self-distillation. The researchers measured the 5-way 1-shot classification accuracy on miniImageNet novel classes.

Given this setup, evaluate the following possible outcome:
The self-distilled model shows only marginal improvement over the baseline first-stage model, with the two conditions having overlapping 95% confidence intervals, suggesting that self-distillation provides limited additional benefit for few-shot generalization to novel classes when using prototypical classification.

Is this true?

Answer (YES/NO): NO